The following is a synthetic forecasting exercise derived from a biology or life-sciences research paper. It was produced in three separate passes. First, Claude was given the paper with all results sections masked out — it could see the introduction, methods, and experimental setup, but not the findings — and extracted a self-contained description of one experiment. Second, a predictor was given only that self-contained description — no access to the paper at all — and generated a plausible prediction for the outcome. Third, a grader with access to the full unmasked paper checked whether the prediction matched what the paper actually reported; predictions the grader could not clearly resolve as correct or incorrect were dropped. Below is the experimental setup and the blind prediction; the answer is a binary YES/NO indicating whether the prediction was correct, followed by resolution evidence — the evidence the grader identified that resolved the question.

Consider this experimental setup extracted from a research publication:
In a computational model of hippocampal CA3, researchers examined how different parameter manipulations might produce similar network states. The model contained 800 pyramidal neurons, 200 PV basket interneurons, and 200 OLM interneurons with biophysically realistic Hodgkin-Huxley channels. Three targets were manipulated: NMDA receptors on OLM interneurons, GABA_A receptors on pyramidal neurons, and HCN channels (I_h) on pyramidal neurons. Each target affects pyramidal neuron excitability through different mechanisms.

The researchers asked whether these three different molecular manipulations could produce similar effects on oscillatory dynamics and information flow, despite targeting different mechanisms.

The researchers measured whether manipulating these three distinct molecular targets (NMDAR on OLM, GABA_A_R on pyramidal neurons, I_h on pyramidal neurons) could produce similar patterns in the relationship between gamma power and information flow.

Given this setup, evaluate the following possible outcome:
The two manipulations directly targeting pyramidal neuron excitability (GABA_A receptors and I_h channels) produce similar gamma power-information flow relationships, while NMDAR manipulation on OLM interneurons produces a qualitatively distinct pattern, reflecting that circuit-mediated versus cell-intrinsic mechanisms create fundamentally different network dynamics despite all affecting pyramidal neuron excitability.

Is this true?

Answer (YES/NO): NO